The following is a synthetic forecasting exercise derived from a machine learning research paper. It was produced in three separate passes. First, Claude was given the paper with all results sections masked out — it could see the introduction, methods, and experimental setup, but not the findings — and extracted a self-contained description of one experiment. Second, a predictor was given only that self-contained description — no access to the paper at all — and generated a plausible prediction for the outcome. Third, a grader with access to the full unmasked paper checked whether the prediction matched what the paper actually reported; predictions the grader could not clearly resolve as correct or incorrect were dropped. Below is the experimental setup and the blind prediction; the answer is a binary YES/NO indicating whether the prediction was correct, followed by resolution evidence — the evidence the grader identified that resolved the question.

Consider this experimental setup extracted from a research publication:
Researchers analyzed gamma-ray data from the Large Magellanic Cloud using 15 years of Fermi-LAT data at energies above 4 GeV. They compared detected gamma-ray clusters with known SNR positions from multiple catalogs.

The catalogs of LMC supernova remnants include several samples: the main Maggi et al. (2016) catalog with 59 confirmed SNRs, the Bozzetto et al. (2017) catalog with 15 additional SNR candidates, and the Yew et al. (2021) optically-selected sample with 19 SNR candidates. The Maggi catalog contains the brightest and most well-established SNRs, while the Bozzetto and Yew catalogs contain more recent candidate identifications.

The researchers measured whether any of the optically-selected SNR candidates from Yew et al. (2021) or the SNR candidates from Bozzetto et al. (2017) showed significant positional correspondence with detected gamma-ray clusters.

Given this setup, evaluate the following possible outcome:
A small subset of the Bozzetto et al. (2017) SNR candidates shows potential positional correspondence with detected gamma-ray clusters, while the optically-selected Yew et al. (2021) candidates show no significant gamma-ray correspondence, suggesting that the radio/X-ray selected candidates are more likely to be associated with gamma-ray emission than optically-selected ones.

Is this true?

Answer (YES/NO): NO